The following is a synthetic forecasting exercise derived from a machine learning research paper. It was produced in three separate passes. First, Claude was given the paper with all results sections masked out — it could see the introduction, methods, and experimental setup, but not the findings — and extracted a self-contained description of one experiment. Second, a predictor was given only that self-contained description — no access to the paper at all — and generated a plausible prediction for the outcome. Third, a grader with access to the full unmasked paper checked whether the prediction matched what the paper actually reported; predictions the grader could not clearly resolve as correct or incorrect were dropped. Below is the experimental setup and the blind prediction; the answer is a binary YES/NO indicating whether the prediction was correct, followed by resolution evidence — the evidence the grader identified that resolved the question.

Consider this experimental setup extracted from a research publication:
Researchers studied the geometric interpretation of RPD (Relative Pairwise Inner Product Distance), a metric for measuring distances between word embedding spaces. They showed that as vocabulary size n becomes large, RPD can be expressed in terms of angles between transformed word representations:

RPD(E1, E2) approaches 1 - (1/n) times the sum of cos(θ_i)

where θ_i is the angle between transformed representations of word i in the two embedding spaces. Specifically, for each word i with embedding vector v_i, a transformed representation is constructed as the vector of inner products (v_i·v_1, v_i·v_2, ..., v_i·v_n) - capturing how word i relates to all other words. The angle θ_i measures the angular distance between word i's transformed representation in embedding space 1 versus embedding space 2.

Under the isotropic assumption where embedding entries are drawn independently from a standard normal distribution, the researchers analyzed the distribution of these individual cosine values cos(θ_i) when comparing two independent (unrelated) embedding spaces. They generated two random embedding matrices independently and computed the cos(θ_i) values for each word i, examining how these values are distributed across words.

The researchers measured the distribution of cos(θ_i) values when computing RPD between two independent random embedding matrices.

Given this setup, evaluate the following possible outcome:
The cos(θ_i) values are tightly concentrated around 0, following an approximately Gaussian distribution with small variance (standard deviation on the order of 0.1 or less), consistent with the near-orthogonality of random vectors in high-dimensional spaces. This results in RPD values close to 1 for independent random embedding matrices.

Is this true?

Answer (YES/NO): YES